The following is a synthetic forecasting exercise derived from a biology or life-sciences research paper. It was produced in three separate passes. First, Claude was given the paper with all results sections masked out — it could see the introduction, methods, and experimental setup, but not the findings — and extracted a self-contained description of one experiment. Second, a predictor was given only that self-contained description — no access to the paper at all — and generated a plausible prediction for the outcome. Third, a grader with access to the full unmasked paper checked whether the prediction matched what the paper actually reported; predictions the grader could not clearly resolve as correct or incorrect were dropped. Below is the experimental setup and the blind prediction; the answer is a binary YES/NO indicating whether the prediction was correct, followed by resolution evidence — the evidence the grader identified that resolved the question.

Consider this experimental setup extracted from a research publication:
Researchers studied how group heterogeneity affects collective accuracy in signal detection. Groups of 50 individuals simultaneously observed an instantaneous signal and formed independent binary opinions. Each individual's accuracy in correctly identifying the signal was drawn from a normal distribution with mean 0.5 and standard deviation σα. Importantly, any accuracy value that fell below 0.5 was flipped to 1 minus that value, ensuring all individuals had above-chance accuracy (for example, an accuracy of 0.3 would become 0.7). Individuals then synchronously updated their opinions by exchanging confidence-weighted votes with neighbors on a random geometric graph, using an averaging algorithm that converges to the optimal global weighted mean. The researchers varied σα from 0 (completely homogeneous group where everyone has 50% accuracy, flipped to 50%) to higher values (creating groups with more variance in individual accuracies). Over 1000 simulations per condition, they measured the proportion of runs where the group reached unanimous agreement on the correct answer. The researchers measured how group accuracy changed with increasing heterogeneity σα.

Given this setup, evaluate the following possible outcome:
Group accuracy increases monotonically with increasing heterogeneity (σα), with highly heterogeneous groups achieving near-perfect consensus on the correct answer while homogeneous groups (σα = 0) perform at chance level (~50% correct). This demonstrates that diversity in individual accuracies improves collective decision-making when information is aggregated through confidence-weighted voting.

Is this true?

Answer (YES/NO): NO